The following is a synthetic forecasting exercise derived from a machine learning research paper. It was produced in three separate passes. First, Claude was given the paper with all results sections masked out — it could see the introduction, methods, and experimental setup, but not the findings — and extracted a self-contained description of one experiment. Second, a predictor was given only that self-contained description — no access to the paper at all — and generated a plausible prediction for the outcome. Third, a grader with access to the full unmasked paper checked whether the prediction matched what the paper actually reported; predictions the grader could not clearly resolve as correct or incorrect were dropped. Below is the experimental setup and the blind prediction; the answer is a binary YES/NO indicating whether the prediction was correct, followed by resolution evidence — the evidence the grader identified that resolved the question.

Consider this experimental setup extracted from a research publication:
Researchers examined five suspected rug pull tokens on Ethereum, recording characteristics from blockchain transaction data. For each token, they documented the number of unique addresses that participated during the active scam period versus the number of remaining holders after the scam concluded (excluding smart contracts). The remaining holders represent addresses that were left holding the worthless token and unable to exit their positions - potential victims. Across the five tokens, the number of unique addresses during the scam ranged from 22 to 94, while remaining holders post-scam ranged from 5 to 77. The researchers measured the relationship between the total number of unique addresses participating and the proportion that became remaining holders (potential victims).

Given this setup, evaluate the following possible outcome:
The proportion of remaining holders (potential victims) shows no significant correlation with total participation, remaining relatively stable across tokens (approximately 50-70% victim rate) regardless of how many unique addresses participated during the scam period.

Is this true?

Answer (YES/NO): NO